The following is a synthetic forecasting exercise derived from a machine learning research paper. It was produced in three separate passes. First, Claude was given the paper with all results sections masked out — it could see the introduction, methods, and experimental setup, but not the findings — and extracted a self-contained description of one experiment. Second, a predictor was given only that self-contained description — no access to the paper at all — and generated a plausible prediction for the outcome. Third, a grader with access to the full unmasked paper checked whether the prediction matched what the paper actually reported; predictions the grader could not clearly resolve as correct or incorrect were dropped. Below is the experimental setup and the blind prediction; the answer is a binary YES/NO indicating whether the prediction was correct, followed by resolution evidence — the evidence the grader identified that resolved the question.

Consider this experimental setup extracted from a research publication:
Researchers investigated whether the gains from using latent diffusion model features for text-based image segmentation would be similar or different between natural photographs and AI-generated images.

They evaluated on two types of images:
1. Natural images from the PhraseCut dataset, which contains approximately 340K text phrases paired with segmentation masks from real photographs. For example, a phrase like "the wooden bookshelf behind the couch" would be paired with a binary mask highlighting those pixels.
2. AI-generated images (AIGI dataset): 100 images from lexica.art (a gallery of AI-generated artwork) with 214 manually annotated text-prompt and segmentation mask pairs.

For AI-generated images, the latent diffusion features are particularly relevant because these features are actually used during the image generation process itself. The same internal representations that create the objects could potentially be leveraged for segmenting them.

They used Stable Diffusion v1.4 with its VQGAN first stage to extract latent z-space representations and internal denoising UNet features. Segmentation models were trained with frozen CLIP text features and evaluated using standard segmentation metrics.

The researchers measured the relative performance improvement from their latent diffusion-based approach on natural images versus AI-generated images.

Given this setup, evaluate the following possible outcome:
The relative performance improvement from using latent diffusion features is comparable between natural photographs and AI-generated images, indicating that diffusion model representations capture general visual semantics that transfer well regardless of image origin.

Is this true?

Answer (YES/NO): NO